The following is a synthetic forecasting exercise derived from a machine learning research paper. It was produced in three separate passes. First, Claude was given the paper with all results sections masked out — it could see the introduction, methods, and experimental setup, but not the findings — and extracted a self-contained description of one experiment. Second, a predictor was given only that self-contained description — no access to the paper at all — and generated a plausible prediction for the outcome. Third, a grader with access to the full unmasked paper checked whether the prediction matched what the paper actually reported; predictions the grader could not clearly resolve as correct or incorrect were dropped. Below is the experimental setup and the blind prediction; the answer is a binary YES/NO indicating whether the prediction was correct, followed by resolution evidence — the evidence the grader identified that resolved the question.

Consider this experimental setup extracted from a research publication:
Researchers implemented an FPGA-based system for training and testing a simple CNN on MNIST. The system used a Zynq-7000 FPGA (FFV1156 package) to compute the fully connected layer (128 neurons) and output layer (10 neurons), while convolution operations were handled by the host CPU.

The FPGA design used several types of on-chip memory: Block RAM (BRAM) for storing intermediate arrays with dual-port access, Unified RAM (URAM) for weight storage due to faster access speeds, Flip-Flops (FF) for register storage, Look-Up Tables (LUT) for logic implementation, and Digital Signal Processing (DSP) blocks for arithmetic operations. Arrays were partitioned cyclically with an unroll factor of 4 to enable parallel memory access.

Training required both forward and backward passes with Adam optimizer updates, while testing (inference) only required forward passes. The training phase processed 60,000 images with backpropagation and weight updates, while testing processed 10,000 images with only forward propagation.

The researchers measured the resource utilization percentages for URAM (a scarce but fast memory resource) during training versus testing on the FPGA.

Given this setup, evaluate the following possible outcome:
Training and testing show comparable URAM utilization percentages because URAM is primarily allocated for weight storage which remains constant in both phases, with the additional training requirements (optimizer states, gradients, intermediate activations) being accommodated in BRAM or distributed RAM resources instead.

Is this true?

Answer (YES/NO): NO